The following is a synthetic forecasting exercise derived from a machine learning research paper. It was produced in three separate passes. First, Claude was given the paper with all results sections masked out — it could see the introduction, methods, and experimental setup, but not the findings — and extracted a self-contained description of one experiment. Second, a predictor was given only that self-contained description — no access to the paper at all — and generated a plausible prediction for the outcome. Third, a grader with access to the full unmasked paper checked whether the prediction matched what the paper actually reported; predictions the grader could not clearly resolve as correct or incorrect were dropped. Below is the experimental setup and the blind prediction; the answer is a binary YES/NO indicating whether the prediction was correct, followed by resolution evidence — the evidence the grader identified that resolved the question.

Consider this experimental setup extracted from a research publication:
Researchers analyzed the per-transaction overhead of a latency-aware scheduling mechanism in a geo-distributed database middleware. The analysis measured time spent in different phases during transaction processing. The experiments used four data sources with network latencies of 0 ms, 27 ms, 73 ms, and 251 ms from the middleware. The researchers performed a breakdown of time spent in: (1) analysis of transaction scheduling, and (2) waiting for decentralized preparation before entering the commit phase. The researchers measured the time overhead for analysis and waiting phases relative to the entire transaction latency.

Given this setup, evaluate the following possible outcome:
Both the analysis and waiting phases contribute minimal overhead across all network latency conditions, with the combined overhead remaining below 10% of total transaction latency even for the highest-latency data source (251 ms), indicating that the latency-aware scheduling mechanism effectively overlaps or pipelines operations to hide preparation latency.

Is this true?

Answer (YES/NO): NO